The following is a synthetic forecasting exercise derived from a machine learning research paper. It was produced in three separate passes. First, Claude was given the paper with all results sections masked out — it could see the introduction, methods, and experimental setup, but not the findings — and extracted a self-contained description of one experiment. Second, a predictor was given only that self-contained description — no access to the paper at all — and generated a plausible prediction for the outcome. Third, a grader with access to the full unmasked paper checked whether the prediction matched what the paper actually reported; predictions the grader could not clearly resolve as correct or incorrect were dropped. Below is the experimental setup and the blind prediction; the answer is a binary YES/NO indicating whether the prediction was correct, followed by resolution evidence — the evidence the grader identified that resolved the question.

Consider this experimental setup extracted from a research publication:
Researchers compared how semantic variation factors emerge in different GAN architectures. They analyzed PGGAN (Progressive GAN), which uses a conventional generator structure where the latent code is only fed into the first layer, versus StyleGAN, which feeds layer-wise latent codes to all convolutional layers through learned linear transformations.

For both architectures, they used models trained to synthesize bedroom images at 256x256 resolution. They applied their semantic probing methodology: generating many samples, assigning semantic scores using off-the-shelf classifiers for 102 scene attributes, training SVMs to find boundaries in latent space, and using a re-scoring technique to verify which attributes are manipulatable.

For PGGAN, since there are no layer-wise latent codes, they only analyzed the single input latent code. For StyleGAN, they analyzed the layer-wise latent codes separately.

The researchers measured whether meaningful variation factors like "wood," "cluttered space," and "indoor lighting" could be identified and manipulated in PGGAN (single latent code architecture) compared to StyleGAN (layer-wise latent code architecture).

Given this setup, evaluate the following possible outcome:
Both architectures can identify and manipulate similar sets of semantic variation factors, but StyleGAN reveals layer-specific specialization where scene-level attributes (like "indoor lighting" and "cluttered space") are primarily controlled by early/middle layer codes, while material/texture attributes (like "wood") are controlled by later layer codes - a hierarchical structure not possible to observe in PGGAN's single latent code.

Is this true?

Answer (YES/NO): NO